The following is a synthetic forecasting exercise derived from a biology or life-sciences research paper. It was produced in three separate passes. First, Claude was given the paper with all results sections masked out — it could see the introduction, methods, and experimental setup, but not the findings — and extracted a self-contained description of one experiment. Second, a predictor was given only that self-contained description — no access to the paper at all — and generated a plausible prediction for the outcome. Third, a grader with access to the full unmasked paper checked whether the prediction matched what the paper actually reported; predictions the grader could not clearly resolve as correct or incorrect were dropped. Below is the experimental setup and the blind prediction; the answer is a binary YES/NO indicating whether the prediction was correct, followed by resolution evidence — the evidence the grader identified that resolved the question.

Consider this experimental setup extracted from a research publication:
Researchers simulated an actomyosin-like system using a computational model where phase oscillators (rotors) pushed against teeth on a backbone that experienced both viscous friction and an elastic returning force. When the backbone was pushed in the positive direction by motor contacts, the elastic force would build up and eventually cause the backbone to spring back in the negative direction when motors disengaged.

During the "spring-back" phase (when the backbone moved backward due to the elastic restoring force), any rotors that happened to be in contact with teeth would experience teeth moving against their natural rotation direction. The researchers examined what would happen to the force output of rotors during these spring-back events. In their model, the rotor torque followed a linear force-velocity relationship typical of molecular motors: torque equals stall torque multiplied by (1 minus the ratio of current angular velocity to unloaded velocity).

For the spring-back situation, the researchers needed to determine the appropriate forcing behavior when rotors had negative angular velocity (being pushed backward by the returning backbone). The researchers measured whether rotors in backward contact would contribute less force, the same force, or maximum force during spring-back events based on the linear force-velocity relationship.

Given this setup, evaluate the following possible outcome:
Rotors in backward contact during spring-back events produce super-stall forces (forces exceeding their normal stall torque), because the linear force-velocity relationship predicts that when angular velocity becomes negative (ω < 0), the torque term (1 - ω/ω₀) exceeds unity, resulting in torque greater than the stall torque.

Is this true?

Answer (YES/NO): NO